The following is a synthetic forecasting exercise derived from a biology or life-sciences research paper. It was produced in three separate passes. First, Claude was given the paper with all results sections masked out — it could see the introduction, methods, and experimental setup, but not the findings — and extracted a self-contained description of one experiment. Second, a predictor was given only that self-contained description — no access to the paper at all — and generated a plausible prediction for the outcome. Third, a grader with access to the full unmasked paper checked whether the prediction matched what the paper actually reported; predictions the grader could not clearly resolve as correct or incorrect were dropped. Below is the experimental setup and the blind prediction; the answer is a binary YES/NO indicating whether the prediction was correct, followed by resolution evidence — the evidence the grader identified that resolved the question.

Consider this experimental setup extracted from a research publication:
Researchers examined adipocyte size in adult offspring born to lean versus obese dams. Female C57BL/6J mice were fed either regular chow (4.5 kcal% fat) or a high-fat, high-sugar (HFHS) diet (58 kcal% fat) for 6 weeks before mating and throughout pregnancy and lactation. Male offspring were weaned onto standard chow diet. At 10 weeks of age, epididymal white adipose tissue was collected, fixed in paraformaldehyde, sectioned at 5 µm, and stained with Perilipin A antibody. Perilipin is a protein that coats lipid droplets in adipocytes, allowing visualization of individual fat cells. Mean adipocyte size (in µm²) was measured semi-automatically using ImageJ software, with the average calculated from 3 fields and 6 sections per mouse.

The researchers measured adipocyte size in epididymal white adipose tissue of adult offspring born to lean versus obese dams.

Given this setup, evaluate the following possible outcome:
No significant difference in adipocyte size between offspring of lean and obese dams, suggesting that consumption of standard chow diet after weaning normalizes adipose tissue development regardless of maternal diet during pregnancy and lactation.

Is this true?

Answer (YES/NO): NO